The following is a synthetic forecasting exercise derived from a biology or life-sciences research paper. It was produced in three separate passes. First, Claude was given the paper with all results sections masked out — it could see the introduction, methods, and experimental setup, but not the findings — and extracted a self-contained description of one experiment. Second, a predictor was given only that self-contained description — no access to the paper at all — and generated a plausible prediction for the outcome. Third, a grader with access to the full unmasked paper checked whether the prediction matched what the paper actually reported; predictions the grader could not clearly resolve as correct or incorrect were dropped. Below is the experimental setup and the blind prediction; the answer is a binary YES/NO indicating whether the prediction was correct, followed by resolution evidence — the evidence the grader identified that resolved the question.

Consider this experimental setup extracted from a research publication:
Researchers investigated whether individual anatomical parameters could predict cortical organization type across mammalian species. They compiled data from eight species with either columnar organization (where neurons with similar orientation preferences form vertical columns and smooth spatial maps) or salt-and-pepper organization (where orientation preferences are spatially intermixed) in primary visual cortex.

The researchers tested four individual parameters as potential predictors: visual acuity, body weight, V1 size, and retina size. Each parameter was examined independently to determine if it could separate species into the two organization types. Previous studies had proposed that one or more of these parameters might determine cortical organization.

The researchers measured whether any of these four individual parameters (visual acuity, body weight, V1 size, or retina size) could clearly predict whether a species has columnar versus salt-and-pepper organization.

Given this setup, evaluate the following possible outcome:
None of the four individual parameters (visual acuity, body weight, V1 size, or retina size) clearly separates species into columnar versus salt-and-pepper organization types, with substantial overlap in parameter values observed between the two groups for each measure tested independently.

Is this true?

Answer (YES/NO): YES